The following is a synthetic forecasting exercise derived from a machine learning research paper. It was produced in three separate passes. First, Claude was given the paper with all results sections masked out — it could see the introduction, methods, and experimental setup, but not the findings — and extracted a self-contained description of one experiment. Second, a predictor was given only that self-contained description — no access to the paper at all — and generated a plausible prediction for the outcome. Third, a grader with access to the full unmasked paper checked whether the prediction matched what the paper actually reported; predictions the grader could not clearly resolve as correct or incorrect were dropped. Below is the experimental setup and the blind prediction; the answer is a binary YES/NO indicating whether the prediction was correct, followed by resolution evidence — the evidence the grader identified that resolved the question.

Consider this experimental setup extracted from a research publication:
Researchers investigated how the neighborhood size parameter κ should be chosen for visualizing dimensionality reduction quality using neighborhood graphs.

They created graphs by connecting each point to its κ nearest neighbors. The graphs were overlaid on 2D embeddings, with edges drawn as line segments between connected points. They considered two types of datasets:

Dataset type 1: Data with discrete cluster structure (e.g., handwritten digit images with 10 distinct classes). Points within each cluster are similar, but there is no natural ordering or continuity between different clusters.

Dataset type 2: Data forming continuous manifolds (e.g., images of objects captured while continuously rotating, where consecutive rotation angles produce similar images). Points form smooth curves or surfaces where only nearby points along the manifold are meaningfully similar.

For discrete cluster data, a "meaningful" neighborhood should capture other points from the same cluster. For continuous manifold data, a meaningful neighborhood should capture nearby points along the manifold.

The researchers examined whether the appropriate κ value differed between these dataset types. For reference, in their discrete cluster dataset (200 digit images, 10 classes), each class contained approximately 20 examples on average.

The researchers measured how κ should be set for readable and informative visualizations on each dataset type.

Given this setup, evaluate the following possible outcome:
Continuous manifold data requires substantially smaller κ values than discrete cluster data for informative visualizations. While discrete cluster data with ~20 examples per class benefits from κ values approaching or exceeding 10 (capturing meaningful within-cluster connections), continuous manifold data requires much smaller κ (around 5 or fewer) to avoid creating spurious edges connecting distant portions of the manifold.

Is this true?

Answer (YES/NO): YES